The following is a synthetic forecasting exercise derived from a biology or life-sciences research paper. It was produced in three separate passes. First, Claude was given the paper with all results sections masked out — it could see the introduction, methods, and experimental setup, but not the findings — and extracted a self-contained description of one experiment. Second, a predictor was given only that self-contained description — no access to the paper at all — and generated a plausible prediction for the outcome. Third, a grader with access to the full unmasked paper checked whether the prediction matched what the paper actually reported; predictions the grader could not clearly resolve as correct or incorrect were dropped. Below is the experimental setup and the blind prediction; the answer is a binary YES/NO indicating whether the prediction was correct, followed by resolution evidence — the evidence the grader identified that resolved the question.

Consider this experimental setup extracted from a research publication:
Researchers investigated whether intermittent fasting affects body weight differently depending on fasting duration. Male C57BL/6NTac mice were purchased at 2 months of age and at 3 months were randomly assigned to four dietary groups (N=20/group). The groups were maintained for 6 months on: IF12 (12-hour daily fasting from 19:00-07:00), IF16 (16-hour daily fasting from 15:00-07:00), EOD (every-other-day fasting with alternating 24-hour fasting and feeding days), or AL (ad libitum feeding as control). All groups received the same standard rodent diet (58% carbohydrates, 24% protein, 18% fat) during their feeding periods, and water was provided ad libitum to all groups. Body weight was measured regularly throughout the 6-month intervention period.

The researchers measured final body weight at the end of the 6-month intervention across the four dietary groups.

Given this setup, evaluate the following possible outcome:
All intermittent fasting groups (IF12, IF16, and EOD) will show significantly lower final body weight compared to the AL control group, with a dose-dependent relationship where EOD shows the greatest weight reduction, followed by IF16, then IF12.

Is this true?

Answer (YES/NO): NO